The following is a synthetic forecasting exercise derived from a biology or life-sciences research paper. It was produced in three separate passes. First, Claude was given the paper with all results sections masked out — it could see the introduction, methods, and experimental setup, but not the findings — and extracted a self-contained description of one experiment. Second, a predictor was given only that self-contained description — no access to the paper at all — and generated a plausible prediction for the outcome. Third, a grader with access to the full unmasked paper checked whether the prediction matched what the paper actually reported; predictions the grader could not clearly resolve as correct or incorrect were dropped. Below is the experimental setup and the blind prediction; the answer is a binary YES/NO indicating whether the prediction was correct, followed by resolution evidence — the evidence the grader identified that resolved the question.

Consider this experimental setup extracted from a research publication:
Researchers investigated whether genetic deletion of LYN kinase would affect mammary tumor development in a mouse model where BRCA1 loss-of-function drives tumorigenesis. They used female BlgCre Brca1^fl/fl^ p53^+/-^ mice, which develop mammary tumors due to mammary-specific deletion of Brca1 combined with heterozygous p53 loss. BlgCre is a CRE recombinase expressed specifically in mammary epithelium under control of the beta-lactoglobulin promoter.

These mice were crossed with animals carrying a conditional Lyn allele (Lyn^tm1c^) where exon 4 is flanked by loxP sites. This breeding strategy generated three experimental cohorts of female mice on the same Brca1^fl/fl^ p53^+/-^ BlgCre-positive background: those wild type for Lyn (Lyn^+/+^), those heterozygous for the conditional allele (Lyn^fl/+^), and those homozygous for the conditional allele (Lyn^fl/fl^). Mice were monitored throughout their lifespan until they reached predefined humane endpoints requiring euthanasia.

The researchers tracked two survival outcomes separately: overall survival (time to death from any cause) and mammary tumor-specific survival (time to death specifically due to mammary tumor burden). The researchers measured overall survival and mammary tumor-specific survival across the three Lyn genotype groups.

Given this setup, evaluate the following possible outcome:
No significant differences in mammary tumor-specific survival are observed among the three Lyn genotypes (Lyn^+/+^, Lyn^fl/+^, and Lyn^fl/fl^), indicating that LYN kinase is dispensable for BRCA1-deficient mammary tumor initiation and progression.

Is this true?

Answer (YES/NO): YES